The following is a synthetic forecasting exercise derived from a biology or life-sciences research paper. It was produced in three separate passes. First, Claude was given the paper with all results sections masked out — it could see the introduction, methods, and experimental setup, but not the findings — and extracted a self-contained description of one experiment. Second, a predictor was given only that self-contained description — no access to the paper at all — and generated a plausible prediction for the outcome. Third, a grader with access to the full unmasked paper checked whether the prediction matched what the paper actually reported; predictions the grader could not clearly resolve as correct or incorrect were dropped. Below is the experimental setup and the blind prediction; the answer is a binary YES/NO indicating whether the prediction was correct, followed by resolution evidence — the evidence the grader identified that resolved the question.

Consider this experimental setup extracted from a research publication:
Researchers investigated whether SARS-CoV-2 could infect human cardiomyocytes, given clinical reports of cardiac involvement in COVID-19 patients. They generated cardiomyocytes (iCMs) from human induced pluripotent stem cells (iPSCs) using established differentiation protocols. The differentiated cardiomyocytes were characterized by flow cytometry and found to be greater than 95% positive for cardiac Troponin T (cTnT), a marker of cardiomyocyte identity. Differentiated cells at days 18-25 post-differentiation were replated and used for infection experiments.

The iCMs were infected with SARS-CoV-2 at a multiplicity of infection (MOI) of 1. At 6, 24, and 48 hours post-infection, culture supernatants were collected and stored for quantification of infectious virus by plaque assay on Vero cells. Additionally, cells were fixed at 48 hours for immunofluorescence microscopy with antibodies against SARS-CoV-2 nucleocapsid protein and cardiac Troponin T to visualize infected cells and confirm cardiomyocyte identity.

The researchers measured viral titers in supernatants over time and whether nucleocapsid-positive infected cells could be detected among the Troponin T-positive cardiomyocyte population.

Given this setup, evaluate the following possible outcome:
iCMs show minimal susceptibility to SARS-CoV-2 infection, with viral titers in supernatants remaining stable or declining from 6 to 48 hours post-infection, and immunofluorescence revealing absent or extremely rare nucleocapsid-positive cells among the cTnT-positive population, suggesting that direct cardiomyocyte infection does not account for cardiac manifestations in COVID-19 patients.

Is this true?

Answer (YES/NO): NO